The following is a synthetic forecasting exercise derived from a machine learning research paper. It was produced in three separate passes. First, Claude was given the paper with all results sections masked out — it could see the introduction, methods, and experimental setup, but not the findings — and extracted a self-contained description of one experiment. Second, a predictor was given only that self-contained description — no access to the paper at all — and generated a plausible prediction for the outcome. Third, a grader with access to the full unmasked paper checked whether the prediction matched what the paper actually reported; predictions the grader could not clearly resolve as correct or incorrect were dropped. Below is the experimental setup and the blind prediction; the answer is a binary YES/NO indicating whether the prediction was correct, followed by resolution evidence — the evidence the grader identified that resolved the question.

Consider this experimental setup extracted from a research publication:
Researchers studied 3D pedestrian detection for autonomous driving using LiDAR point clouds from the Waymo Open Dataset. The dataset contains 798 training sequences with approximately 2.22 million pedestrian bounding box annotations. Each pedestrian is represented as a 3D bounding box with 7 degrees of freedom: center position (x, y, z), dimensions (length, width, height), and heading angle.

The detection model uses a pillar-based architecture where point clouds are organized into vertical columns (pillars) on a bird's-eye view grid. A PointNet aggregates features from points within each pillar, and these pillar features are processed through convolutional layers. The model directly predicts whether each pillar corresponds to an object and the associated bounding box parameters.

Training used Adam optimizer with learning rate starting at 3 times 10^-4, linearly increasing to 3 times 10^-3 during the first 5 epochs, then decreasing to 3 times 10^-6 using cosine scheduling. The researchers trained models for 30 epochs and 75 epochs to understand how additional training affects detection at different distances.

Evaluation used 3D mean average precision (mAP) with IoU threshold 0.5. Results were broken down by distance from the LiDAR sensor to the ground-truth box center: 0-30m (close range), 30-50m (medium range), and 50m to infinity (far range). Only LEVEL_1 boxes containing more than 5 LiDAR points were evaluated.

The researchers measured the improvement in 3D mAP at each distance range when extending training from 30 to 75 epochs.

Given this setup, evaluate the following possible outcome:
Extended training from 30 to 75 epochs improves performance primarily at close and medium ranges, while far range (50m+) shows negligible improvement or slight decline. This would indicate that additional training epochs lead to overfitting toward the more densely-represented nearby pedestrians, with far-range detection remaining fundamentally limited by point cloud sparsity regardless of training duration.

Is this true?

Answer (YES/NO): NO